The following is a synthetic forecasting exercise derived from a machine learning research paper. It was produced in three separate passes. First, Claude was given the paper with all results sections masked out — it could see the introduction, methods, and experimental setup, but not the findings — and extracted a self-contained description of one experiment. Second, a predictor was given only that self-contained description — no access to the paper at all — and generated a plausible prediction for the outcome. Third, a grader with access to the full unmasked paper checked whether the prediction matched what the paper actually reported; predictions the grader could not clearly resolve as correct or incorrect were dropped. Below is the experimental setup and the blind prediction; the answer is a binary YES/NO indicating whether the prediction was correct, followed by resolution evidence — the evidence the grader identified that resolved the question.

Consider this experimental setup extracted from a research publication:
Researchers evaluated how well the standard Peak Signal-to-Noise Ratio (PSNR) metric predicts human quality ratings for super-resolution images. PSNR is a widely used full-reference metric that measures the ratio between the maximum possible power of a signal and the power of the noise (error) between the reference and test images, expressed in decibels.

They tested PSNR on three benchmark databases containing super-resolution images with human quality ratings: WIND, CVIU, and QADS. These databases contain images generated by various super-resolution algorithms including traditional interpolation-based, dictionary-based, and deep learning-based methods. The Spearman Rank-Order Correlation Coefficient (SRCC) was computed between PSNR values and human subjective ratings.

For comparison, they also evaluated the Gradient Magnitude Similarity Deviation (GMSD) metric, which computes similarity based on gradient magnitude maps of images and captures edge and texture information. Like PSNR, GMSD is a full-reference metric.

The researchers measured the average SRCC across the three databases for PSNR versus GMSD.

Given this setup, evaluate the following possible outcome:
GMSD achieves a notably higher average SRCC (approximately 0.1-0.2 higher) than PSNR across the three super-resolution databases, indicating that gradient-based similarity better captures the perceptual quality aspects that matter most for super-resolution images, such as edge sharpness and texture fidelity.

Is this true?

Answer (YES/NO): NO